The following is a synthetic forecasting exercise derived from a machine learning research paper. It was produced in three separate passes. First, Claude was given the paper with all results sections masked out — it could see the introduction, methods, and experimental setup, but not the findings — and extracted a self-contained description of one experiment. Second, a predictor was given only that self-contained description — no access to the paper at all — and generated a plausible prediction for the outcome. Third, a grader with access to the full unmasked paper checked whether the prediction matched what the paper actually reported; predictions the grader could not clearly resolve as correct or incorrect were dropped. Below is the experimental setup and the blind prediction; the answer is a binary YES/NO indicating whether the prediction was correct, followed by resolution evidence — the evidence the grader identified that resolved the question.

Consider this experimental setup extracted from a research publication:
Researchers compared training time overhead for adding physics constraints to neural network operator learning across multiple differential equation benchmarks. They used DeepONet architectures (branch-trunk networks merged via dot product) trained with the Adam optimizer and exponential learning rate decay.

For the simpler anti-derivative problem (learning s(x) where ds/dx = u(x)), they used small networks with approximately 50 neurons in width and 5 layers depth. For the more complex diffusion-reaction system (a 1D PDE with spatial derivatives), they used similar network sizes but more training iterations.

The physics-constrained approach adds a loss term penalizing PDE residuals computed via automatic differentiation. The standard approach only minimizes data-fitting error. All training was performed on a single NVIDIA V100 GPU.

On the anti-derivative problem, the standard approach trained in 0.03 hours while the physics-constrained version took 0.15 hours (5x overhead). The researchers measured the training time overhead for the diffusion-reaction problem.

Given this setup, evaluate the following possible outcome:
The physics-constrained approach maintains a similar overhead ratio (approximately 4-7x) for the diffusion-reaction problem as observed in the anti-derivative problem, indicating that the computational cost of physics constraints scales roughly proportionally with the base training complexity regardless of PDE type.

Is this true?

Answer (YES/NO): NO